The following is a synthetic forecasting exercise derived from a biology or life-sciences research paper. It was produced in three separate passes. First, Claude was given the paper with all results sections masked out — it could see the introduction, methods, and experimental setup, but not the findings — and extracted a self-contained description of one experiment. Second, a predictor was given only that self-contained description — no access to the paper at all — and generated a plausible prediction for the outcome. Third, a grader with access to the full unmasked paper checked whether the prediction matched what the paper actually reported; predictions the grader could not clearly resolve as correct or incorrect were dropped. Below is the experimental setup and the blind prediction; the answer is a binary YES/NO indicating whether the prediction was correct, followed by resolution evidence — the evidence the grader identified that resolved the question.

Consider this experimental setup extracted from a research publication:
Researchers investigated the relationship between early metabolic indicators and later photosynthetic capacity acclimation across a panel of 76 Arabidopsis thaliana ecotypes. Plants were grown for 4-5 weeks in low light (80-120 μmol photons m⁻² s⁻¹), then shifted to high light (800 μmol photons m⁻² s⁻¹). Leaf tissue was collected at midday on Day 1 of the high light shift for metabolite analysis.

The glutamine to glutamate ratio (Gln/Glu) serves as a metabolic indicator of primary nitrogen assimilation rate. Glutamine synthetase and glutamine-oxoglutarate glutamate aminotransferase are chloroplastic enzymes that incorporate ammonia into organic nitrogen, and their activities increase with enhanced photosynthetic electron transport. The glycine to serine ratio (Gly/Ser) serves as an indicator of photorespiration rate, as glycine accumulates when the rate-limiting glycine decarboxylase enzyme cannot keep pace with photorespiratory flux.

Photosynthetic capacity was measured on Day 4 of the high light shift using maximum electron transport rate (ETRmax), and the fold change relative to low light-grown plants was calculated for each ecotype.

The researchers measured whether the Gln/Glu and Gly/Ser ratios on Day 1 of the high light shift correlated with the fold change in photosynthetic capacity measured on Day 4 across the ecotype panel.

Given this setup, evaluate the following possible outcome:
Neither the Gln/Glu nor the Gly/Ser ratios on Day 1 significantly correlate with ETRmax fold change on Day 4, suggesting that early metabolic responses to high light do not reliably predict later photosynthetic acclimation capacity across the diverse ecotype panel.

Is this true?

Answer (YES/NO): NO